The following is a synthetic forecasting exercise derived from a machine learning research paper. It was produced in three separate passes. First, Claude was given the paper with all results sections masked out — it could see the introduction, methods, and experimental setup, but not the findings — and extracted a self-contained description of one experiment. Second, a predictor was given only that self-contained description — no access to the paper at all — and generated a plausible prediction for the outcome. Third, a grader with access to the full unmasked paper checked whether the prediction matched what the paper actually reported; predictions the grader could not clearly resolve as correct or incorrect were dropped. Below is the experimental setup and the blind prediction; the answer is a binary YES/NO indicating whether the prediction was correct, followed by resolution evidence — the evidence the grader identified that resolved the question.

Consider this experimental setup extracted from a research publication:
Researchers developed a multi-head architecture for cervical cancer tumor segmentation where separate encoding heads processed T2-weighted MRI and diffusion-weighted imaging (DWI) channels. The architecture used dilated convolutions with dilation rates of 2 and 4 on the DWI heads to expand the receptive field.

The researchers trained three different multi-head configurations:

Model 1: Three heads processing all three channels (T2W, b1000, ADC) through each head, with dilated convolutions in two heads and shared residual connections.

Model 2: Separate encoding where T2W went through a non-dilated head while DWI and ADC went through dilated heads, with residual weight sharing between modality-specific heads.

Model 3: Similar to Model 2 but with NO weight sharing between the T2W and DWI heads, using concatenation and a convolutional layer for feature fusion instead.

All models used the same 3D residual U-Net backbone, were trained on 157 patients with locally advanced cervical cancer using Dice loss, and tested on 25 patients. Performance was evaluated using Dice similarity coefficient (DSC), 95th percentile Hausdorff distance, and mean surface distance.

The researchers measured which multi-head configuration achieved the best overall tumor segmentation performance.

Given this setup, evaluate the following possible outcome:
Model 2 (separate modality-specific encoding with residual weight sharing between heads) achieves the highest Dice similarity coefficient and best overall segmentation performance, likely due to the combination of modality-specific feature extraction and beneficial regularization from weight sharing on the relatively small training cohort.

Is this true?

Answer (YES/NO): NO